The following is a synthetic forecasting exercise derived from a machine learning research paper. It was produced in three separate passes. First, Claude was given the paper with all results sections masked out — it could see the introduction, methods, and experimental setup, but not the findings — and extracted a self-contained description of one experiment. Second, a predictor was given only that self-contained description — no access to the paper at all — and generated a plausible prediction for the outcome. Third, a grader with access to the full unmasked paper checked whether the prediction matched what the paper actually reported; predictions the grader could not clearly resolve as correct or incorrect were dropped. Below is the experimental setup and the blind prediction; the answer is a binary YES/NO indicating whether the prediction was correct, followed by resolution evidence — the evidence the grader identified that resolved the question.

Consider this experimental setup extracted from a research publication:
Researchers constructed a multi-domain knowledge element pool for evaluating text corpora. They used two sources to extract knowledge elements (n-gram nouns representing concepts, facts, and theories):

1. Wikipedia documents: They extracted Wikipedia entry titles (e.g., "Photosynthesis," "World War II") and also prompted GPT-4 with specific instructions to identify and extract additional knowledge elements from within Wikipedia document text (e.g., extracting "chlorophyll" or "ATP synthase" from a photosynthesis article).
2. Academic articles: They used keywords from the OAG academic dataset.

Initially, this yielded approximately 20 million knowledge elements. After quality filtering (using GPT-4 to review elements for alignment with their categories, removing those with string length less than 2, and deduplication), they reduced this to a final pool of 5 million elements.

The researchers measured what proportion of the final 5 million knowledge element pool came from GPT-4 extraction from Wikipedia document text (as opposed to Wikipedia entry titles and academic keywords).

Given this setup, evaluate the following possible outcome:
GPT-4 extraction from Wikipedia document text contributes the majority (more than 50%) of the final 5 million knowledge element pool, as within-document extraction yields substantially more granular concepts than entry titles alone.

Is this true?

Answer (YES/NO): NO